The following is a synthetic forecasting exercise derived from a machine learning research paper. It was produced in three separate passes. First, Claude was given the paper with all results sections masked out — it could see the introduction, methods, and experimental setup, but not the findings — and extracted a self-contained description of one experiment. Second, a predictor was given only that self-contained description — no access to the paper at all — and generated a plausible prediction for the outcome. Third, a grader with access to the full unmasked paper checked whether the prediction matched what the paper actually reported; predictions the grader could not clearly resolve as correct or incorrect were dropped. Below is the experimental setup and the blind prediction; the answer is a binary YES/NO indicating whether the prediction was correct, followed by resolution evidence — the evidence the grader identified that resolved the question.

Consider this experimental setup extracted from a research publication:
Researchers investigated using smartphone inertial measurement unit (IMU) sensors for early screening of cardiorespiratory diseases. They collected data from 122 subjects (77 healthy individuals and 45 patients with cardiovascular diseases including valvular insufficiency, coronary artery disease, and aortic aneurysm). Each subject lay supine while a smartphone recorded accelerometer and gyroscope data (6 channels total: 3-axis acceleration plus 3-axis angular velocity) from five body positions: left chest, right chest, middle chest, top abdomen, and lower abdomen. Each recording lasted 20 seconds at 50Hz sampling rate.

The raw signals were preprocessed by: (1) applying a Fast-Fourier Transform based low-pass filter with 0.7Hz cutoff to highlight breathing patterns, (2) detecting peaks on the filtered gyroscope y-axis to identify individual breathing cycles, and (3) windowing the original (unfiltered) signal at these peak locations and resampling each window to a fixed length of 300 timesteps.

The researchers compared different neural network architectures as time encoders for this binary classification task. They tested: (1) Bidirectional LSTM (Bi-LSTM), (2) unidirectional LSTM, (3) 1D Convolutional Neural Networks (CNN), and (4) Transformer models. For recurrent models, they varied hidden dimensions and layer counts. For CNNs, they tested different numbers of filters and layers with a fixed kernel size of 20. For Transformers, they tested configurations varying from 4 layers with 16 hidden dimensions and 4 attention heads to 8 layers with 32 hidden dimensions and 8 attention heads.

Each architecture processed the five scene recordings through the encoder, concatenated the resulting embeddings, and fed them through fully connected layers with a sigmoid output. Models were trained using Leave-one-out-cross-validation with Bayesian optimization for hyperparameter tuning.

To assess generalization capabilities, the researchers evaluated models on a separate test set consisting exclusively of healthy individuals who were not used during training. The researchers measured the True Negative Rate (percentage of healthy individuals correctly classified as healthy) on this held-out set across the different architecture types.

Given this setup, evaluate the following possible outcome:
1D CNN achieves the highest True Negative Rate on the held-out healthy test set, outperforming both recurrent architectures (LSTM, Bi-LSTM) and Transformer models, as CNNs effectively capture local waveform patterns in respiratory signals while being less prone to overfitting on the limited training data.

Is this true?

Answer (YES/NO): NO